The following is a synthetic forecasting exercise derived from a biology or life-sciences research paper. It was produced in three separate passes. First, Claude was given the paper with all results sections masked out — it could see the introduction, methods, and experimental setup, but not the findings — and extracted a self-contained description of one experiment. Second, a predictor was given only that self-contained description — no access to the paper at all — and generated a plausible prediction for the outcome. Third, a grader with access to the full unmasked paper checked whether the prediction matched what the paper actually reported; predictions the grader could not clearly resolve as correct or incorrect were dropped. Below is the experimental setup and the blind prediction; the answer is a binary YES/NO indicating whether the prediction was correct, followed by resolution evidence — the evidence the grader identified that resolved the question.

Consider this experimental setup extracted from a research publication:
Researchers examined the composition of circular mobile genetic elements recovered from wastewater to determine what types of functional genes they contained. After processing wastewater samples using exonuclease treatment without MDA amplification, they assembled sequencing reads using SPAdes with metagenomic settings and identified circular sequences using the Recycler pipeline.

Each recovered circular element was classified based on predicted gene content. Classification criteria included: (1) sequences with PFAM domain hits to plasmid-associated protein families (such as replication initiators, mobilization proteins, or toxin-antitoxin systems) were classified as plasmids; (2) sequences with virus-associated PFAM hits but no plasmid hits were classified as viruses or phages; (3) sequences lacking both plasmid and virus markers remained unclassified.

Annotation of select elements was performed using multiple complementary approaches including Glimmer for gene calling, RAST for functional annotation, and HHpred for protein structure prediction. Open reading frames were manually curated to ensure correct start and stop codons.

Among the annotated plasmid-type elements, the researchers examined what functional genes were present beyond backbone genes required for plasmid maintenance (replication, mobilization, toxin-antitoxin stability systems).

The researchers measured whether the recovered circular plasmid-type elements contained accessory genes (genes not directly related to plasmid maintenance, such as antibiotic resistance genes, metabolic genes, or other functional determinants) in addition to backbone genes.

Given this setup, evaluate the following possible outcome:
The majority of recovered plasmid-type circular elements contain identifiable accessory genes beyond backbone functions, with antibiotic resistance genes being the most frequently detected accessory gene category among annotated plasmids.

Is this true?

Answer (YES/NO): NO